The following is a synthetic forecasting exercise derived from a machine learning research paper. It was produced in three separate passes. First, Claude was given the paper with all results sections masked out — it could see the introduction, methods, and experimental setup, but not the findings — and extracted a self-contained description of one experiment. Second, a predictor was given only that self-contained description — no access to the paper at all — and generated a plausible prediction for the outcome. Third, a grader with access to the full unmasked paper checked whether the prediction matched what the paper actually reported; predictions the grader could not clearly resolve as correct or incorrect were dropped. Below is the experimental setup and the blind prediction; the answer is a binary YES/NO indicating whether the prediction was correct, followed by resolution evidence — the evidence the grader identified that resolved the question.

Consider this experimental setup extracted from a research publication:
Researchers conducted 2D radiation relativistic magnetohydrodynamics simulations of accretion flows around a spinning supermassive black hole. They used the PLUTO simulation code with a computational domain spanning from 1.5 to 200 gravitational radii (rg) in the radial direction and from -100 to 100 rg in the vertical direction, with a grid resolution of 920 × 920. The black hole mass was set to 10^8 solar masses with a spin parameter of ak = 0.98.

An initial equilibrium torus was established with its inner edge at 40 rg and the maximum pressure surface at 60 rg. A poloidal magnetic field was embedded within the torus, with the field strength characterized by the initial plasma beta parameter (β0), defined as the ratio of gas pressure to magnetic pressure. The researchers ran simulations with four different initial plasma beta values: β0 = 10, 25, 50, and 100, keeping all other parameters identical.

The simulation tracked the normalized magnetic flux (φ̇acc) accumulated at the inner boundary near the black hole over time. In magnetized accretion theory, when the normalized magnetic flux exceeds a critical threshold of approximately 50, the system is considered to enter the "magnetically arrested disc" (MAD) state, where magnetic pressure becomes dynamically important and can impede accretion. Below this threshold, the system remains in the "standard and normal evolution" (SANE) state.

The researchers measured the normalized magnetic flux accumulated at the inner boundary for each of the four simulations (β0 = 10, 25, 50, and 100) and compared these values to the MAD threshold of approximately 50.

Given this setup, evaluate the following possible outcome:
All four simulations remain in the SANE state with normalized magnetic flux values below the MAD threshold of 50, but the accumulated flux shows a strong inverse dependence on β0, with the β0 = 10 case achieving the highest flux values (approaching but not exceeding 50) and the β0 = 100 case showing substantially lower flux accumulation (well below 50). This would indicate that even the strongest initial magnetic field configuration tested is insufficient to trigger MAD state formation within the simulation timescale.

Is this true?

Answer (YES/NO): NO